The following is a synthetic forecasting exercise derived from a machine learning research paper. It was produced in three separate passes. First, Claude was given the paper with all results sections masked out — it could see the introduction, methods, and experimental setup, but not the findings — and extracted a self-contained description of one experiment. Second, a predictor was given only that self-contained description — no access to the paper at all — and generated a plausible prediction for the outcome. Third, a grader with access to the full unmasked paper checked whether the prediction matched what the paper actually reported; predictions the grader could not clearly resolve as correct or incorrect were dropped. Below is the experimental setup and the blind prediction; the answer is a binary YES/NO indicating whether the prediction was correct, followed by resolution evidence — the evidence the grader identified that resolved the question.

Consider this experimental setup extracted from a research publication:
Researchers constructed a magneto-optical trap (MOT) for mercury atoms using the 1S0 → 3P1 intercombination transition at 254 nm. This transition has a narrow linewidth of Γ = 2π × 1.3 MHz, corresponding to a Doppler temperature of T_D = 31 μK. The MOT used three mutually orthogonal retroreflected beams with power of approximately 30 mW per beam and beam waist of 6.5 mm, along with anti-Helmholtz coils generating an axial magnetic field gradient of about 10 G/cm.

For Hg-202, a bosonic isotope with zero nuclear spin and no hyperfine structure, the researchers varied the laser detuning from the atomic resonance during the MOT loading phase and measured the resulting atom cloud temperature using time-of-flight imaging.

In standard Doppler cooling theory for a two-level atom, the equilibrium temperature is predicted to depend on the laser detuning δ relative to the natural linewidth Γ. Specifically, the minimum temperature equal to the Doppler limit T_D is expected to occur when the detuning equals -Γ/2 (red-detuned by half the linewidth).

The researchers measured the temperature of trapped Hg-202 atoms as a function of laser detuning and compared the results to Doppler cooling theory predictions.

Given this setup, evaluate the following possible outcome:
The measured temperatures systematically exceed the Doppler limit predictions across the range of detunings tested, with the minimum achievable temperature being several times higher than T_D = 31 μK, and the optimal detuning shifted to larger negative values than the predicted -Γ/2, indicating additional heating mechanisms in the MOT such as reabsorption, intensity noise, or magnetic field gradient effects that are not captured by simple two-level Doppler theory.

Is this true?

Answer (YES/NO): YES